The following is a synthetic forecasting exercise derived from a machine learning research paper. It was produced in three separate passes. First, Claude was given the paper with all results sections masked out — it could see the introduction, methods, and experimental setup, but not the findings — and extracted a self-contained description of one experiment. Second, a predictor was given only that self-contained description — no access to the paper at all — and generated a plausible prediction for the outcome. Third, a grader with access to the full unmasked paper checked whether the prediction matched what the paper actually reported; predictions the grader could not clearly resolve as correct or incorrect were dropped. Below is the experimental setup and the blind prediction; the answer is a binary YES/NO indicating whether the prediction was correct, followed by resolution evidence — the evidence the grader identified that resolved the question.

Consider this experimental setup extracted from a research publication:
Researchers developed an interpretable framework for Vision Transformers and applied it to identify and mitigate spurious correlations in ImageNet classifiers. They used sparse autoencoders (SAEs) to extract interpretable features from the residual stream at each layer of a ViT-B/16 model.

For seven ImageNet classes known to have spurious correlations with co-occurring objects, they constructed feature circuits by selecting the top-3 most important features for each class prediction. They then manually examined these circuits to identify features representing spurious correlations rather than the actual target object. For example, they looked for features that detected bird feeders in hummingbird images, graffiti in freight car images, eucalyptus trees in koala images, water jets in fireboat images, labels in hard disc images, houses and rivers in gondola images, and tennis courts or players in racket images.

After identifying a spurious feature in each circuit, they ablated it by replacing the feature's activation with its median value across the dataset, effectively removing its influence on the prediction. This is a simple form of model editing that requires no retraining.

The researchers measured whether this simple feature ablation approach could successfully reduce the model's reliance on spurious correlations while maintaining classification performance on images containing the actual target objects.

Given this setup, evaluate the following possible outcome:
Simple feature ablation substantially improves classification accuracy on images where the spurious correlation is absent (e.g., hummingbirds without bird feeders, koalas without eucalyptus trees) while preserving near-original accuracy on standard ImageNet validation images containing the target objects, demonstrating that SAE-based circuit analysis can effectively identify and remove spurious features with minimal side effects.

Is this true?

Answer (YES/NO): NO